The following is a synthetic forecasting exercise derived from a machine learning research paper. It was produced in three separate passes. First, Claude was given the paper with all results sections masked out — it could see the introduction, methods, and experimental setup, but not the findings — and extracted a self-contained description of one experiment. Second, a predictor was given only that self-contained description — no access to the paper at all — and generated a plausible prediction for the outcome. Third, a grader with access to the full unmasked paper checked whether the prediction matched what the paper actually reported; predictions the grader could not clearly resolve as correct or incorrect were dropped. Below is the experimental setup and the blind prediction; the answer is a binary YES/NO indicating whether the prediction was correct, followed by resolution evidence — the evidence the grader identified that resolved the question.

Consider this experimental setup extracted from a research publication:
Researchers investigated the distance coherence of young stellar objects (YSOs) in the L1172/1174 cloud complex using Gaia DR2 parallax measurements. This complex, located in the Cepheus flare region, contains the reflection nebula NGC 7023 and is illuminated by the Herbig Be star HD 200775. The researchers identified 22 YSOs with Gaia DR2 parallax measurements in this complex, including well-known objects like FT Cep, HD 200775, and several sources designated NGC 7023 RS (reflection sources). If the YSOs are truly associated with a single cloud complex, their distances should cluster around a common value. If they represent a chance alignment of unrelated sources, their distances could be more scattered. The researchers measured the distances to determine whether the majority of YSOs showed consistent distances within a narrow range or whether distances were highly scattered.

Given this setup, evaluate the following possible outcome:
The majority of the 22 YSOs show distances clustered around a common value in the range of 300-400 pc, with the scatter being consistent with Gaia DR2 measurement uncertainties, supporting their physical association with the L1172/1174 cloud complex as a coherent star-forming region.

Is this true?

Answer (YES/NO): YES